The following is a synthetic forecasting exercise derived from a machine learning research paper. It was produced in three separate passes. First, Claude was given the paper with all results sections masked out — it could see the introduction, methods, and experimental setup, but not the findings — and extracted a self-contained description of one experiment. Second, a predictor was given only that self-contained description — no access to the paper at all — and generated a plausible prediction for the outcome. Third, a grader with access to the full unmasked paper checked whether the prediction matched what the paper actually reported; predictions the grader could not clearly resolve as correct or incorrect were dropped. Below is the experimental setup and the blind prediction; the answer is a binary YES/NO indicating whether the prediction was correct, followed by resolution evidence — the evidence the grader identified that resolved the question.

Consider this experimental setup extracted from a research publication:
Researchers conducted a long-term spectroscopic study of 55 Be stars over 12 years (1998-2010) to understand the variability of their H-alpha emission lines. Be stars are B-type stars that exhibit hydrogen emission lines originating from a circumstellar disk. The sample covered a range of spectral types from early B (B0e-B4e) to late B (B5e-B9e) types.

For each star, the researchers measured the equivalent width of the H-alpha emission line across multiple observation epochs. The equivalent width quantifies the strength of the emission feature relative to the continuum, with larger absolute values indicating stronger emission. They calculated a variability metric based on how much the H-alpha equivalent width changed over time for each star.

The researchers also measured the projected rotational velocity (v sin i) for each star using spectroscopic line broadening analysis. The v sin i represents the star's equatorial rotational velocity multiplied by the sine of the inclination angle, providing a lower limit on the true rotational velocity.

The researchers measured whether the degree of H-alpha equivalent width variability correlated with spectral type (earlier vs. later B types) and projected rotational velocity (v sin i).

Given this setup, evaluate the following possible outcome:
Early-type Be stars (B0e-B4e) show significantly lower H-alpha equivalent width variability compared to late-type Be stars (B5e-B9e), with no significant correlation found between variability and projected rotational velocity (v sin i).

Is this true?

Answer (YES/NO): NO